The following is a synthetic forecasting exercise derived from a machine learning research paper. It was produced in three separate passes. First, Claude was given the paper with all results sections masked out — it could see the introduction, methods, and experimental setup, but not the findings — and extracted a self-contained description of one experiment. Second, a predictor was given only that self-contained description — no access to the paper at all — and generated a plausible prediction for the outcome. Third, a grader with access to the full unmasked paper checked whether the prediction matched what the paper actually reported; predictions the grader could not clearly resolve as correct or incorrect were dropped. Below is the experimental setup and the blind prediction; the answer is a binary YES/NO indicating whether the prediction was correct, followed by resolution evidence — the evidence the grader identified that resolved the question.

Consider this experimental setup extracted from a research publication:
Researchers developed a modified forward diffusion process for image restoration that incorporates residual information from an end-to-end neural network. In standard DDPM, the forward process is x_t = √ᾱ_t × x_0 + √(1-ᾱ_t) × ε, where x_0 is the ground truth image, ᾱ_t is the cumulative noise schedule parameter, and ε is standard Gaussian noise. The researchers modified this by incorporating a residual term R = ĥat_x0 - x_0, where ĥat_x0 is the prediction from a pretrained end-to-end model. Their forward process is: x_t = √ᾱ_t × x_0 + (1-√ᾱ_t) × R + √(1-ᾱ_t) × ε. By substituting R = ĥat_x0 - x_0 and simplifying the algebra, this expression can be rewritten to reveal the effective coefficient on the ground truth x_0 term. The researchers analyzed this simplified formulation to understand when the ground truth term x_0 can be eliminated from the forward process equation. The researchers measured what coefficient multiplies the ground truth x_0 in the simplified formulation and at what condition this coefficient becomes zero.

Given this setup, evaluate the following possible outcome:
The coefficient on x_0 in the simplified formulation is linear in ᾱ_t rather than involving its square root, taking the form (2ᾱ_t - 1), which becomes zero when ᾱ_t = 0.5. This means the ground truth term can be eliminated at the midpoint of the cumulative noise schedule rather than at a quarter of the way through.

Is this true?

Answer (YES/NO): NO